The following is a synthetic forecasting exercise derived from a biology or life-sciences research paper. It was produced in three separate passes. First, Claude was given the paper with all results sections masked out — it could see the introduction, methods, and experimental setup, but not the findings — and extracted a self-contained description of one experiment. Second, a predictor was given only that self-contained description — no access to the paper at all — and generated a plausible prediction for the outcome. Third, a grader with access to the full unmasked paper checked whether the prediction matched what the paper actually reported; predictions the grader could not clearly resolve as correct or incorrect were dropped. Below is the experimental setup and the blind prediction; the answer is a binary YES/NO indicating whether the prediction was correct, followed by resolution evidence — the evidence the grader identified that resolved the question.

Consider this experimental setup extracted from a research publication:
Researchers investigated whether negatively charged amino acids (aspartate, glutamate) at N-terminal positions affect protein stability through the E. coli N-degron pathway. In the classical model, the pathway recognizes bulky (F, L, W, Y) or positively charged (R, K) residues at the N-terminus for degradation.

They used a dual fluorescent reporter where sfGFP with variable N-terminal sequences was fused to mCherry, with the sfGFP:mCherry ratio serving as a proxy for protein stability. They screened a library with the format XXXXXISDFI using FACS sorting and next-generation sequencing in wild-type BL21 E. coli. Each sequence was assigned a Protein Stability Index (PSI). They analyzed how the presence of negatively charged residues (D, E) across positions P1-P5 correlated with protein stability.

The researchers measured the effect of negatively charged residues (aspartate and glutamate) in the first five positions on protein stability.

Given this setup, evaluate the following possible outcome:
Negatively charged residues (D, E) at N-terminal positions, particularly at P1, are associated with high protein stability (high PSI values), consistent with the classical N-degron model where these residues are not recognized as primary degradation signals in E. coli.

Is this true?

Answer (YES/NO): YES